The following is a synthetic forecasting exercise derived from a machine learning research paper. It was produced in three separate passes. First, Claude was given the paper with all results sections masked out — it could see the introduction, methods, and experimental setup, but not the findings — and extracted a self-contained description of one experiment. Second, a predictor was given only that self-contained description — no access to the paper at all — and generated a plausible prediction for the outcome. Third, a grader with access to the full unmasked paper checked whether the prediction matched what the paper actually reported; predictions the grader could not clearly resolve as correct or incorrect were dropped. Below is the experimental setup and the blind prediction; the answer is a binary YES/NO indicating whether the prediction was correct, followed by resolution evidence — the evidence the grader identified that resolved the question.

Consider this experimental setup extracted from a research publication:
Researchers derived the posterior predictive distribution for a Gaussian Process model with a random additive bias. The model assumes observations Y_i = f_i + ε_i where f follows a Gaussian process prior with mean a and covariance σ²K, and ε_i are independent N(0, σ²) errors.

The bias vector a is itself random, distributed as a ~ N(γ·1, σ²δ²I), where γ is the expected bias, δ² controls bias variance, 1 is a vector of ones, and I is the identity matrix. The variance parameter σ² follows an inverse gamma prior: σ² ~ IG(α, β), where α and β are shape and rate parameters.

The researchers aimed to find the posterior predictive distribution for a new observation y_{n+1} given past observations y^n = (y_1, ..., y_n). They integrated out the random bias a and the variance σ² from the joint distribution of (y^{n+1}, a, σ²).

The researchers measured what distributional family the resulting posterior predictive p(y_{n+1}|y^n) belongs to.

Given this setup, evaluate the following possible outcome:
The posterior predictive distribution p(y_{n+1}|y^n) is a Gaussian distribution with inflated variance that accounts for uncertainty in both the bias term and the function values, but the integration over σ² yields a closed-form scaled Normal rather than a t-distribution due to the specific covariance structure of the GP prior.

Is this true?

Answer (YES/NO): NO